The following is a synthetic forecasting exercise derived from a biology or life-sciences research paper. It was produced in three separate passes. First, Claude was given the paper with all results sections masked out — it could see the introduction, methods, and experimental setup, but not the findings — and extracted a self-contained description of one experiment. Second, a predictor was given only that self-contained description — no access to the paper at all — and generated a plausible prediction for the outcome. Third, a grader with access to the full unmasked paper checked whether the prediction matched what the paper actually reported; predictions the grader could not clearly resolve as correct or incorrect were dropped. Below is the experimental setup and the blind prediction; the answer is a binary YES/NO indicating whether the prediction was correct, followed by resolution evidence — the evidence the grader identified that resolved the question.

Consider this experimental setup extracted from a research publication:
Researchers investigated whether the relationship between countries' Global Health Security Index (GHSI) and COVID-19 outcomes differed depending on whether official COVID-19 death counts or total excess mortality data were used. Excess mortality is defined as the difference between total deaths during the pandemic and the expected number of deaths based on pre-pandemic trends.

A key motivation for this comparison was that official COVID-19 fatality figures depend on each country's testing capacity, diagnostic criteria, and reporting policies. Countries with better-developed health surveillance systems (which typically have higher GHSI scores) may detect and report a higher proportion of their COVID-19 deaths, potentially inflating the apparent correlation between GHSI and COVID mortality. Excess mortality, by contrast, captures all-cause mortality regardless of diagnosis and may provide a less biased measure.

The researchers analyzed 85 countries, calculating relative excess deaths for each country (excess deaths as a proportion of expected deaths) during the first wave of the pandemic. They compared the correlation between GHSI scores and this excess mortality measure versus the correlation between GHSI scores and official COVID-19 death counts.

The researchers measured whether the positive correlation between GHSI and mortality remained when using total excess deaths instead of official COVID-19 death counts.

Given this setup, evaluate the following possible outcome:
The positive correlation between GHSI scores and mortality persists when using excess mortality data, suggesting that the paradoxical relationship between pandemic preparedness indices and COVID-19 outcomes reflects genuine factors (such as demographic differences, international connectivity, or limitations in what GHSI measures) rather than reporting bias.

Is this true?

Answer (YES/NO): NO